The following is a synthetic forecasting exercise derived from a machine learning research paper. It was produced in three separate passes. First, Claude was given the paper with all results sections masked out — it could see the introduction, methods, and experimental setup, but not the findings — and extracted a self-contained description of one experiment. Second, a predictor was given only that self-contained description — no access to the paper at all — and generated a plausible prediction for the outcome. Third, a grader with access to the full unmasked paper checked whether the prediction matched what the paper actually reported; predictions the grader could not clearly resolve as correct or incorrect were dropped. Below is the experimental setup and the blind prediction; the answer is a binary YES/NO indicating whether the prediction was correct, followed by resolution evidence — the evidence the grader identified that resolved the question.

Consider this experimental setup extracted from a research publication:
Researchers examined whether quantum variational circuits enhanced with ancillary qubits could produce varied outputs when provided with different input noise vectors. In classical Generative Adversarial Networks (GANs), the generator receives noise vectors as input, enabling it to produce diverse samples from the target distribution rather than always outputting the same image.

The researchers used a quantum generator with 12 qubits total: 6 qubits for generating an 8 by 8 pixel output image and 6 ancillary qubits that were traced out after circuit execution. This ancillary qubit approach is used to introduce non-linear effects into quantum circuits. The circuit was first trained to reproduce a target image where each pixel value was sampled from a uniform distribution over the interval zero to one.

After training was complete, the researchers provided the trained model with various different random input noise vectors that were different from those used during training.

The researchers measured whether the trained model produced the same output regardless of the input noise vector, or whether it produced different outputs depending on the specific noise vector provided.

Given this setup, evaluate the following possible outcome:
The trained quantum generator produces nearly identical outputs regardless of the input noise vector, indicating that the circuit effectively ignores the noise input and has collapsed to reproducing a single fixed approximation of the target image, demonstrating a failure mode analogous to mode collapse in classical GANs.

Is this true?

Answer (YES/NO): NO